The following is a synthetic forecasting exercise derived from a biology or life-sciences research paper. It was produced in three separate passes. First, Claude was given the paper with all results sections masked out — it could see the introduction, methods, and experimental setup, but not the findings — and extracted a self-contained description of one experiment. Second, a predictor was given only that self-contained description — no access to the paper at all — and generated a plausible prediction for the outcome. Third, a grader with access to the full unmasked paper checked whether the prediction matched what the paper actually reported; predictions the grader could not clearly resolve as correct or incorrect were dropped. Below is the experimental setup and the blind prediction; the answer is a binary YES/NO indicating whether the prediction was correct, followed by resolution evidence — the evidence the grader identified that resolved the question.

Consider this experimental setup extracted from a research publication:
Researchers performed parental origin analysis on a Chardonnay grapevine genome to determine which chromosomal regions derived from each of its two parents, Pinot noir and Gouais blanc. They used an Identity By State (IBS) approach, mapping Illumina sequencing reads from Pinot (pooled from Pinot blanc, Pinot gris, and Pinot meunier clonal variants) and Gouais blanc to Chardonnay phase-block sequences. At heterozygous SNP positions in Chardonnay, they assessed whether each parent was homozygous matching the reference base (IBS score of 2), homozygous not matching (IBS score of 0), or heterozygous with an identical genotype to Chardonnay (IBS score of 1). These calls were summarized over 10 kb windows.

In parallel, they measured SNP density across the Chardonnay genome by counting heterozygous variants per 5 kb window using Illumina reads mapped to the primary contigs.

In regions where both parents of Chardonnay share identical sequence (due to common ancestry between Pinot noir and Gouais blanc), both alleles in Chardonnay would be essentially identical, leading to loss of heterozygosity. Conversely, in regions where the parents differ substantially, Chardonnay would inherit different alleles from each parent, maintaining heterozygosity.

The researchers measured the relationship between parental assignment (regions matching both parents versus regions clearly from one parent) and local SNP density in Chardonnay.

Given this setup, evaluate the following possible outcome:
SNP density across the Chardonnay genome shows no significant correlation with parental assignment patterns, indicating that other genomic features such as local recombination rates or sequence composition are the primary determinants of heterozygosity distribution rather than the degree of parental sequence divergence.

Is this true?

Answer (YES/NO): NO